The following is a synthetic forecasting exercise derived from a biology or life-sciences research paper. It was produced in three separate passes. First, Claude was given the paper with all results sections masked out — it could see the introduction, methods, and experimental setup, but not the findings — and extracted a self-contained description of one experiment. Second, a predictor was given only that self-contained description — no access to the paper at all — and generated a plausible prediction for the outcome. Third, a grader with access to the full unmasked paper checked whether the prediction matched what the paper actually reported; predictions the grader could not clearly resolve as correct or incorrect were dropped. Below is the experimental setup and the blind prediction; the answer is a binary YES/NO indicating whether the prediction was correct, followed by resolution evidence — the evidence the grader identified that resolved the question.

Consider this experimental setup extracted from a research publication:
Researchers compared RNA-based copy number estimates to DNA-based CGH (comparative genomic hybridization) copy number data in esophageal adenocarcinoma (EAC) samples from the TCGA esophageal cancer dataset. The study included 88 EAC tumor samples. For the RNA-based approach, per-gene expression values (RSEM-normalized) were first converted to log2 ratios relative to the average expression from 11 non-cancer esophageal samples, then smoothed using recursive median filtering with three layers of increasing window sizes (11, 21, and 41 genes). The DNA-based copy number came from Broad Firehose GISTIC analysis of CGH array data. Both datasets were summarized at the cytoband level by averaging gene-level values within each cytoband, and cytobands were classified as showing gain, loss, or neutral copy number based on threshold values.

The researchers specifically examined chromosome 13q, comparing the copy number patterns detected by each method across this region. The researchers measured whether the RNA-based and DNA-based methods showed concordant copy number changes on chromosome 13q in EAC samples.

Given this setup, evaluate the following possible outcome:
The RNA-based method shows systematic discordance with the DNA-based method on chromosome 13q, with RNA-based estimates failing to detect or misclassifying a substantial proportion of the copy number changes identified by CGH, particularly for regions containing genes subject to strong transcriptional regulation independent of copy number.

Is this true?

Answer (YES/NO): NO